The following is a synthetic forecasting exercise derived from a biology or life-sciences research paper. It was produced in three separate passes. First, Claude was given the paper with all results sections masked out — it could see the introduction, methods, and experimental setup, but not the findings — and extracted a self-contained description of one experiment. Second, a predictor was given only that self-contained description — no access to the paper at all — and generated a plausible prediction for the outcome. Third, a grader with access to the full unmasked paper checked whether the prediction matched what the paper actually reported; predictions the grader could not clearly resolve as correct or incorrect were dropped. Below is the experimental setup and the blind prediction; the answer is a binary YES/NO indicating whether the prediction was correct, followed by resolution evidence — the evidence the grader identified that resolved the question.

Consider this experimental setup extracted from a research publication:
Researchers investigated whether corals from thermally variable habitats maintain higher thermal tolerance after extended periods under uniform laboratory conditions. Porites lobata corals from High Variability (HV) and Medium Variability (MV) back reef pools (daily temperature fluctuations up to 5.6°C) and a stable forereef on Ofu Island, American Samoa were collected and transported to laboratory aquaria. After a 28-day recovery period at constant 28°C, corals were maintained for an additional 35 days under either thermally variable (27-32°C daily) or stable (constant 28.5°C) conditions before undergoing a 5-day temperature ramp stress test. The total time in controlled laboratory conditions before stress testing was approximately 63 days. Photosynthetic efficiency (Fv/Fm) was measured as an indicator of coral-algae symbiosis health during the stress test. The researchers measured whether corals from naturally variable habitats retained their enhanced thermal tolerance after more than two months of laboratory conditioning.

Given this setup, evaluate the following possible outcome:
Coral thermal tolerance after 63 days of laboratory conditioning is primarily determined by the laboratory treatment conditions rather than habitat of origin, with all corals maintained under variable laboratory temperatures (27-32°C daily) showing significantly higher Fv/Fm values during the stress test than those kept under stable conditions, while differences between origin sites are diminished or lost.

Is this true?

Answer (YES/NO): NO